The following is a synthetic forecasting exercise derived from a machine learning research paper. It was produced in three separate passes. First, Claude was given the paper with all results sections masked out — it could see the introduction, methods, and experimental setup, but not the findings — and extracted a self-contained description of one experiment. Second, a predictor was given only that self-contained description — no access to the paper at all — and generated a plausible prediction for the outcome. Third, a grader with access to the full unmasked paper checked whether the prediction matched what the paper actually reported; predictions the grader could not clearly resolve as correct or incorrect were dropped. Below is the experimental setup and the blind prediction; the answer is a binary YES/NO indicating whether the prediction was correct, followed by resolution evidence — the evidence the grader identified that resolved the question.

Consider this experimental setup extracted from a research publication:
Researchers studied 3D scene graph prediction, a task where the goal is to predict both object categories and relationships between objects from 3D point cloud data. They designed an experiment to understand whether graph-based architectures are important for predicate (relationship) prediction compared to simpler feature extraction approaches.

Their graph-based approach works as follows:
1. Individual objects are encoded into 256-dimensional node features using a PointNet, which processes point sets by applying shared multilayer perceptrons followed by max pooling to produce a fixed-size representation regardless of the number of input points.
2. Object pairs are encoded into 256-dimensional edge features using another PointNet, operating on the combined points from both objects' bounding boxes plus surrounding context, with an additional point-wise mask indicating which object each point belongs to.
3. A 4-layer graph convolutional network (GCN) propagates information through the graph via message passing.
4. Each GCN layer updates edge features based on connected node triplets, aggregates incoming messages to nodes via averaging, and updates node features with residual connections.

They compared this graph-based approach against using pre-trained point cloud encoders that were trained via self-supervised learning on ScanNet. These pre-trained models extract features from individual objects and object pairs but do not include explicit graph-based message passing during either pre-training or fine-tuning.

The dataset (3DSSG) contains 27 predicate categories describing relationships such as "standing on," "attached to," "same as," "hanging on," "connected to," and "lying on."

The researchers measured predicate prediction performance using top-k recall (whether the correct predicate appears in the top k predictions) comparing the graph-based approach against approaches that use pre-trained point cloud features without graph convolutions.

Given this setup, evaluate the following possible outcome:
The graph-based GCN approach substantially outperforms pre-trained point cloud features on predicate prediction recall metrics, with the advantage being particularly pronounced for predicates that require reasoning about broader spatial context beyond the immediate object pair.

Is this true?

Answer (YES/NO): NO